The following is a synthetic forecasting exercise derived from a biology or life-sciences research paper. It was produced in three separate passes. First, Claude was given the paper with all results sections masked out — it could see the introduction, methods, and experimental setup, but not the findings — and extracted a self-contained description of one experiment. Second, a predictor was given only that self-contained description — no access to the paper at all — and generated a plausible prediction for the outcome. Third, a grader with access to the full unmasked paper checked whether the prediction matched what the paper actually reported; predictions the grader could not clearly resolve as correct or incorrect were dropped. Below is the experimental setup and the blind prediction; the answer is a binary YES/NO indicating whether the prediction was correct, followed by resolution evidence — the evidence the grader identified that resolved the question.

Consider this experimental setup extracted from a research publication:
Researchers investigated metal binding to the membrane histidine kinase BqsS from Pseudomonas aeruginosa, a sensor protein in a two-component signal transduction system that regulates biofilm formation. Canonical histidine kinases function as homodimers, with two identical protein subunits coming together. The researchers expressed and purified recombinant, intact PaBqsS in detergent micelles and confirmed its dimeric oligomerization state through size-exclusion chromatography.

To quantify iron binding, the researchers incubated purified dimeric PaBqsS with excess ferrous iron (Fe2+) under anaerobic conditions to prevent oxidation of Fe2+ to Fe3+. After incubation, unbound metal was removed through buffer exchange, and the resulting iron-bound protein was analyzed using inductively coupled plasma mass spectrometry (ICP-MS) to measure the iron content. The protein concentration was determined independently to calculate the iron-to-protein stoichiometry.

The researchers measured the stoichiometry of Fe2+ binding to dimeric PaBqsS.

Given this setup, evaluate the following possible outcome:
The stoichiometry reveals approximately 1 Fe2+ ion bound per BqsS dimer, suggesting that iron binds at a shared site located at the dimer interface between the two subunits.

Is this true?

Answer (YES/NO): YES